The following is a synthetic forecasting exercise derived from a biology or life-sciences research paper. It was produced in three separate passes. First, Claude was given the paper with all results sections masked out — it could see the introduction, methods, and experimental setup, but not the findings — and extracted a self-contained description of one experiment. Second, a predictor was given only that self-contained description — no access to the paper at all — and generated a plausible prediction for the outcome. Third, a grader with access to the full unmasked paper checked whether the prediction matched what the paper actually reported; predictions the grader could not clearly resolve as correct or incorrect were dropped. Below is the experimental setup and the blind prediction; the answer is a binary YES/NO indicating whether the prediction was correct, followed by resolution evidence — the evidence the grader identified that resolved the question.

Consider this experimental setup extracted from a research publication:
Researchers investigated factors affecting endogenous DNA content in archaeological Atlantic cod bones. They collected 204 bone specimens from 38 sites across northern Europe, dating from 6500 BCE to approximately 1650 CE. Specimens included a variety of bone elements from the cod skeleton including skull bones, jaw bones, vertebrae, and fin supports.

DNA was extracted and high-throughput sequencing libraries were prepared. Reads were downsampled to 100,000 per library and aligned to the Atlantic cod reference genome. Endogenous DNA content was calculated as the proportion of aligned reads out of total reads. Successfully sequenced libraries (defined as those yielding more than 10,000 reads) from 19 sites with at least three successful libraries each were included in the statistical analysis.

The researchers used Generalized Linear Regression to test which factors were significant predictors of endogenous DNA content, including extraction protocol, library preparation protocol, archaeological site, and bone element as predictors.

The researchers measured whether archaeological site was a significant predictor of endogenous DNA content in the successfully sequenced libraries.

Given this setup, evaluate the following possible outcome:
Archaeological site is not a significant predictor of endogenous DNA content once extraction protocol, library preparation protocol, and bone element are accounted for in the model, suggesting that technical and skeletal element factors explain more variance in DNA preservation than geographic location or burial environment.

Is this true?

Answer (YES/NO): NO